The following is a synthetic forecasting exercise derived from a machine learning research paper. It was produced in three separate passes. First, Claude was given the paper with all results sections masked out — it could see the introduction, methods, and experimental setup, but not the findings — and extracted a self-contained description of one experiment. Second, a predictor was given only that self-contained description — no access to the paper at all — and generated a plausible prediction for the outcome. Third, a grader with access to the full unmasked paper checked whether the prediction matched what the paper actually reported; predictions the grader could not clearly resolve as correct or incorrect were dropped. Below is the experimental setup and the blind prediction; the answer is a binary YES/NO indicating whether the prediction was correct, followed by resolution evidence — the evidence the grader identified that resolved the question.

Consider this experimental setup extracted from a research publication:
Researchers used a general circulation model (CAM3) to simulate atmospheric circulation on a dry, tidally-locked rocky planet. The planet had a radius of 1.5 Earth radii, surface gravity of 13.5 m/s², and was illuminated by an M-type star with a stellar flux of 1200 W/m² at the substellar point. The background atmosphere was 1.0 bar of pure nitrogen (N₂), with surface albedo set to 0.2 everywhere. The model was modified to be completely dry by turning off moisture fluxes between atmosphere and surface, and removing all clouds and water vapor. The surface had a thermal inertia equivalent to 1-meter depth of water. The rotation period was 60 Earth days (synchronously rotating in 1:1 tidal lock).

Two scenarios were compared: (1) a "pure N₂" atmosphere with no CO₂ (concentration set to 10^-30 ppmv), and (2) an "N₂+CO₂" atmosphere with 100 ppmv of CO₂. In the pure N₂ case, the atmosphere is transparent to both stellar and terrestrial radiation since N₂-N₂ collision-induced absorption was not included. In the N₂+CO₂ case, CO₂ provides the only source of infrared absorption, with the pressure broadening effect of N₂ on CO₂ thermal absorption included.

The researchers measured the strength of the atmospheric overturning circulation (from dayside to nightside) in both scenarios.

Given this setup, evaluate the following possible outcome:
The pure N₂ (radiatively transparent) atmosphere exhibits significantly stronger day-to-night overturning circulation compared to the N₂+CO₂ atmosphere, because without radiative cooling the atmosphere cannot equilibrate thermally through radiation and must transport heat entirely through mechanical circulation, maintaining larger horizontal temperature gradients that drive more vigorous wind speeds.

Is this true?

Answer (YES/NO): NO